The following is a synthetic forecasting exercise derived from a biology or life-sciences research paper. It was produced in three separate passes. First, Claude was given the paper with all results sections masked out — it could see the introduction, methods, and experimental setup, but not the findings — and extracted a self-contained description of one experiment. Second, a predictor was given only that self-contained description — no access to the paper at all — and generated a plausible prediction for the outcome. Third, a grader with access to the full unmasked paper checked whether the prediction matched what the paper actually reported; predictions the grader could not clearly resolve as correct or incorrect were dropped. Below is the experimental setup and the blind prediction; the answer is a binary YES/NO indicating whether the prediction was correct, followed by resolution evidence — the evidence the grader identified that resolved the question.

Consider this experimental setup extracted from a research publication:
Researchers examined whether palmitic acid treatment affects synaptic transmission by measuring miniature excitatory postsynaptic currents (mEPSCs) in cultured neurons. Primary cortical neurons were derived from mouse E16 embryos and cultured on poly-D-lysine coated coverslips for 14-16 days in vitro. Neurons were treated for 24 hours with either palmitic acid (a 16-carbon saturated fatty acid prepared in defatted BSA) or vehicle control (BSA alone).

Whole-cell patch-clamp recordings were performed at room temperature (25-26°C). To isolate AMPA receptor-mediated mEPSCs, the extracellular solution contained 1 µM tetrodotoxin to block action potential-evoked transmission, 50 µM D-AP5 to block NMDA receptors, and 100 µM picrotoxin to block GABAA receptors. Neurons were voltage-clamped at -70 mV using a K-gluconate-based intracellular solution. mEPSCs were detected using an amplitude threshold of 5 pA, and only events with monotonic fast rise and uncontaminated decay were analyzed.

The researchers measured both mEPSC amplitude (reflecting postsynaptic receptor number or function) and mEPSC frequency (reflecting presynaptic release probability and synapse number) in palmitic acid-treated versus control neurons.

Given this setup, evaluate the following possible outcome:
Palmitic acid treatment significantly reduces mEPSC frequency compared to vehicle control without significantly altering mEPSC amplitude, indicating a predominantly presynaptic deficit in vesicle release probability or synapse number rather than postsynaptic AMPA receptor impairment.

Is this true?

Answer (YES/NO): NO